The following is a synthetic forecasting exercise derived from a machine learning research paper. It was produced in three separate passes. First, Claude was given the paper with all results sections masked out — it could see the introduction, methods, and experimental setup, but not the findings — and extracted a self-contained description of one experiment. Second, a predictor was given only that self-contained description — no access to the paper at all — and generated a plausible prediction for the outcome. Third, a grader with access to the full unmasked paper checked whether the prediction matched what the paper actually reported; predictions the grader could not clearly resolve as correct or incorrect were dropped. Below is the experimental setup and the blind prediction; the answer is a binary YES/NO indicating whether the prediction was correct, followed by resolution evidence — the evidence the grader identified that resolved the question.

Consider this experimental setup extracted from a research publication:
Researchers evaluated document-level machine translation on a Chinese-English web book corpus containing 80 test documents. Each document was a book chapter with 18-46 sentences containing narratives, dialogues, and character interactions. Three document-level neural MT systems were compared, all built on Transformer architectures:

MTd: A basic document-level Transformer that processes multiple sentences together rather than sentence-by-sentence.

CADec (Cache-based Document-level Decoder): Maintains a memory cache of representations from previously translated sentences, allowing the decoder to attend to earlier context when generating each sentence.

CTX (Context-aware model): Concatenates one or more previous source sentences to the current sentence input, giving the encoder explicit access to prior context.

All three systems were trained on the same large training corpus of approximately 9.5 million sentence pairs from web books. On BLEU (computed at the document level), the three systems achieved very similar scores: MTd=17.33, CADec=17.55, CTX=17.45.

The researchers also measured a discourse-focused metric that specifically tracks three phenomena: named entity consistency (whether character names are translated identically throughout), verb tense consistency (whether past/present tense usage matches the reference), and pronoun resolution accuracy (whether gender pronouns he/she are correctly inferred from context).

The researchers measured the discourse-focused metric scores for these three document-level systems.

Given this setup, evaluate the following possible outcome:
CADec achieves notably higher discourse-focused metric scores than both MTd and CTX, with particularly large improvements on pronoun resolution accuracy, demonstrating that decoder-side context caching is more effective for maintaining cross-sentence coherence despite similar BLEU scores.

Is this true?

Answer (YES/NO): NO